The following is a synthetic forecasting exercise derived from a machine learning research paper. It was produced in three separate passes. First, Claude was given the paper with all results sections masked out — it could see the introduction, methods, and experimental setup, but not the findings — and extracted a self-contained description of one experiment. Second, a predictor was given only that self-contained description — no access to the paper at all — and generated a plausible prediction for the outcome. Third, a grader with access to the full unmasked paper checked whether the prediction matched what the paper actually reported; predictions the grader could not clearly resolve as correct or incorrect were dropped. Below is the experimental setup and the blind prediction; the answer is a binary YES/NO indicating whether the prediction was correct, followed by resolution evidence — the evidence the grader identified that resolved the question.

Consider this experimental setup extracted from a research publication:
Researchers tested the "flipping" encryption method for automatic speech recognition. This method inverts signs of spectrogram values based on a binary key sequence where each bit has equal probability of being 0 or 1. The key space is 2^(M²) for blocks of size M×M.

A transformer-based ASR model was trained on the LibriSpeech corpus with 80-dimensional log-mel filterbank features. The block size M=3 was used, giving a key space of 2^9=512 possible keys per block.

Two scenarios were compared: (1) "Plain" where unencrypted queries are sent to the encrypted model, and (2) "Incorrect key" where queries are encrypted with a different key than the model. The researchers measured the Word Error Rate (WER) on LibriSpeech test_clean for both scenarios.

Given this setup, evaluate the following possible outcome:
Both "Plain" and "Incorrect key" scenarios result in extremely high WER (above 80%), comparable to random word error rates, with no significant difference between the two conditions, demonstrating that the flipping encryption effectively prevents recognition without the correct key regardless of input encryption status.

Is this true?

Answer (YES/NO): YES